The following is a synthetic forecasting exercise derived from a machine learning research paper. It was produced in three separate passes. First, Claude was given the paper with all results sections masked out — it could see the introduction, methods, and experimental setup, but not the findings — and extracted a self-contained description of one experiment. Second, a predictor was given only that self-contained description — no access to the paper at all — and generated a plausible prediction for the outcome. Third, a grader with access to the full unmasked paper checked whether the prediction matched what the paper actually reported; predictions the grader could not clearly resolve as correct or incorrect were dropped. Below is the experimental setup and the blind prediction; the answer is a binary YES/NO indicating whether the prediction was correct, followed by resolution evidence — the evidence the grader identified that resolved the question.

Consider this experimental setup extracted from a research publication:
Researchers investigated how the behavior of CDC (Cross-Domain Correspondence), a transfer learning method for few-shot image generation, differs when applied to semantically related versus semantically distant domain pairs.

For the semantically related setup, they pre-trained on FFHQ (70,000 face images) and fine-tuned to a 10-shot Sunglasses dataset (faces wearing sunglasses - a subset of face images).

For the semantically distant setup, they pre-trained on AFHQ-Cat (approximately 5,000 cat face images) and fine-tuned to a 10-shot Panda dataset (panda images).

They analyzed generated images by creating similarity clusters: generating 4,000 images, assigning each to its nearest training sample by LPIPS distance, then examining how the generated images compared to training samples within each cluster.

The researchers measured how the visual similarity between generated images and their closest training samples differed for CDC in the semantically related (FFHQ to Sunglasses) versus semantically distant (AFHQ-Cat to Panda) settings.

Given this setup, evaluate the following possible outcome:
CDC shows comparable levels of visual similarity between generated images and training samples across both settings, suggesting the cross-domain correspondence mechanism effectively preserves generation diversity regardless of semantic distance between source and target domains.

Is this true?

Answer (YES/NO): NO